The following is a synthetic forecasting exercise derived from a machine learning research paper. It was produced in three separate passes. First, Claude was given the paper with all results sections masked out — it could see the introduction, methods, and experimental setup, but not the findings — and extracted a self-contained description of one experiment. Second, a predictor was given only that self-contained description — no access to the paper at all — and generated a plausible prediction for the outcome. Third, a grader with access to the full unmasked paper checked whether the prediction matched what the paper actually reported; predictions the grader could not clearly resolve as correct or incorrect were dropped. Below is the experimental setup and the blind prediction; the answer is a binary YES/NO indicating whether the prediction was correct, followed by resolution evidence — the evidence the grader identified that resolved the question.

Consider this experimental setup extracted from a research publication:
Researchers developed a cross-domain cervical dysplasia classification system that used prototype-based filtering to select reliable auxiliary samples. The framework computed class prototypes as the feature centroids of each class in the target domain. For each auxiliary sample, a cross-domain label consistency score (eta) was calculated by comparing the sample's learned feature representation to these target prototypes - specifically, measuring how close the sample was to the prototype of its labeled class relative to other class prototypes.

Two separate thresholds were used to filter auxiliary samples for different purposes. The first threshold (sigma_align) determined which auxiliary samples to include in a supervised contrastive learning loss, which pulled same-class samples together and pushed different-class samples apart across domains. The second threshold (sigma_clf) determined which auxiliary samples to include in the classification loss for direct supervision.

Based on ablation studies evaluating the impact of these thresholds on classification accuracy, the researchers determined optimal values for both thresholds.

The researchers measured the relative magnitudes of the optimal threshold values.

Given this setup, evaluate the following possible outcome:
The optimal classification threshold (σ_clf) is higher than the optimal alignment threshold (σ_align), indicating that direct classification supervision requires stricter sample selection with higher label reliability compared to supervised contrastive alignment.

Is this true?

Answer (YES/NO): YES